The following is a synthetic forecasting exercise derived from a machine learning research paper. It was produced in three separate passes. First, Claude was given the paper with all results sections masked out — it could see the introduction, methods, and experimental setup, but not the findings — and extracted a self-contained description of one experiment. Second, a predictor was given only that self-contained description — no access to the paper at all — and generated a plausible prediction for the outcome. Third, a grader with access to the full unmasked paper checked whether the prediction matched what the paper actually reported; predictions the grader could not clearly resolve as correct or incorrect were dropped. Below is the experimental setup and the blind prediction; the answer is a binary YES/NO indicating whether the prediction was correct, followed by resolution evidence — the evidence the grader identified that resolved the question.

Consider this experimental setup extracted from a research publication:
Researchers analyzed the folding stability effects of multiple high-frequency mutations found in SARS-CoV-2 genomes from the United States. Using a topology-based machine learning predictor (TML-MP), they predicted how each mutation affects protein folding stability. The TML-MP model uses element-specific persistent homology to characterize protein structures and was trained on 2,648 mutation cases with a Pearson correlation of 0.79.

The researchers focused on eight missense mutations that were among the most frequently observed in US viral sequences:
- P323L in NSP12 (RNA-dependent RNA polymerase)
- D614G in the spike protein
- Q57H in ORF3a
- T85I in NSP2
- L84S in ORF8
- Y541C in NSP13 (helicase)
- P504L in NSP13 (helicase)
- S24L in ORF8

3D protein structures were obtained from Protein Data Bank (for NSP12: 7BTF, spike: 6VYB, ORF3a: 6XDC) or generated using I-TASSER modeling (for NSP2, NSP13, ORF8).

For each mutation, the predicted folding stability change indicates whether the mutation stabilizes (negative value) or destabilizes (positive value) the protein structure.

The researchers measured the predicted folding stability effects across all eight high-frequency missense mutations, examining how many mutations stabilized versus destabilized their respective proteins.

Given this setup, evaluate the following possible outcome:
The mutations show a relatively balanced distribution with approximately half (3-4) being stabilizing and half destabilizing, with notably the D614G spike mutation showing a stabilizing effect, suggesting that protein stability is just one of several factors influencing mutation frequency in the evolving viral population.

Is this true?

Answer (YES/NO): NO